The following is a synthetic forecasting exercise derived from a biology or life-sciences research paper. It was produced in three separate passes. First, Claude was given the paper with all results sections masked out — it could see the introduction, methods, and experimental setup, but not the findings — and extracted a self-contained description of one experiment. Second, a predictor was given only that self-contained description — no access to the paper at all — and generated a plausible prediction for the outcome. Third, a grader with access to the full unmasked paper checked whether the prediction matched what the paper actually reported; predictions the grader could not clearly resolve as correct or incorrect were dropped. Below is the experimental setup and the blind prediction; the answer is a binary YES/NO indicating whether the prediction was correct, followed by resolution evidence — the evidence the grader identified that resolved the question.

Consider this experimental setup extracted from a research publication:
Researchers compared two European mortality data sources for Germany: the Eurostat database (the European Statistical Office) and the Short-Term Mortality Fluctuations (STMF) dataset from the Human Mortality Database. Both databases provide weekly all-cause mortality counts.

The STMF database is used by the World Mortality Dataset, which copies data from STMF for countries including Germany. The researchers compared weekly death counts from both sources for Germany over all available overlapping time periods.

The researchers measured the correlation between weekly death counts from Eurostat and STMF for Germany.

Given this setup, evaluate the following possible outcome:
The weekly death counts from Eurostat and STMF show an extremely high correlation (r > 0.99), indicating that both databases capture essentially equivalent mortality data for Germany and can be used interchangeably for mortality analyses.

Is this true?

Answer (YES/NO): YES